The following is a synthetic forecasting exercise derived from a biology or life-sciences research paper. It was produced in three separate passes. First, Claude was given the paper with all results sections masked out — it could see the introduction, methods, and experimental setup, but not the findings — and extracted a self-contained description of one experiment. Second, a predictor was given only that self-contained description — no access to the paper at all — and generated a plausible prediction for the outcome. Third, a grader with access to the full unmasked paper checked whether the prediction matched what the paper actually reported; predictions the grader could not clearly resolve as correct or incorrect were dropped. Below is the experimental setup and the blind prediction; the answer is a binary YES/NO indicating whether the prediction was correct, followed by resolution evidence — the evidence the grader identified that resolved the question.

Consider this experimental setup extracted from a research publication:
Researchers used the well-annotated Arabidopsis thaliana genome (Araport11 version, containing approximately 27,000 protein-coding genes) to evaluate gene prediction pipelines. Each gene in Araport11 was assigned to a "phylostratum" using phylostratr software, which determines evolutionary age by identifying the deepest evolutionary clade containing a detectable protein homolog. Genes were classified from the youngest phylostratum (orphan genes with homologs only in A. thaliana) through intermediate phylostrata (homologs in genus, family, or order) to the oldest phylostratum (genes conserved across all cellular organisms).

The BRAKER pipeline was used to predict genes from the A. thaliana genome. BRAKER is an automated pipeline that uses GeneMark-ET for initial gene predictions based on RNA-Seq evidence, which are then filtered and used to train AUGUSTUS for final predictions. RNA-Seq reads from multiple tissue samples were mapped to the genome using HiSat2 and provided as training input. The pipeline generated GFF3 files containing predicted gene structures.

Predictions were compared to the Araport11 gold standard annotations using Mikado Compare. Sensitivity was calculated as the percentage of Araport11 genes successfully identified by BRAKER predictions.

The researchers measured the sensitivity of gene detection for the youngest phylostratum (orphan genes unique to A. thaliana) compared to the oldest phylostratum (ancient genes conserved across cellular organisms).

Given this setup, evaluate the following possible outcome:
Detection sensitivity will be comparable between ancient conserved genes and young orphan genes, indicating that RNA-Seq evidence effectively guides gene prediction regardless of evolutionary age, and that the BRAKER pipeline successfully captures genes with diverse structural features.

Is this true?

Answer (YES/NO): NO